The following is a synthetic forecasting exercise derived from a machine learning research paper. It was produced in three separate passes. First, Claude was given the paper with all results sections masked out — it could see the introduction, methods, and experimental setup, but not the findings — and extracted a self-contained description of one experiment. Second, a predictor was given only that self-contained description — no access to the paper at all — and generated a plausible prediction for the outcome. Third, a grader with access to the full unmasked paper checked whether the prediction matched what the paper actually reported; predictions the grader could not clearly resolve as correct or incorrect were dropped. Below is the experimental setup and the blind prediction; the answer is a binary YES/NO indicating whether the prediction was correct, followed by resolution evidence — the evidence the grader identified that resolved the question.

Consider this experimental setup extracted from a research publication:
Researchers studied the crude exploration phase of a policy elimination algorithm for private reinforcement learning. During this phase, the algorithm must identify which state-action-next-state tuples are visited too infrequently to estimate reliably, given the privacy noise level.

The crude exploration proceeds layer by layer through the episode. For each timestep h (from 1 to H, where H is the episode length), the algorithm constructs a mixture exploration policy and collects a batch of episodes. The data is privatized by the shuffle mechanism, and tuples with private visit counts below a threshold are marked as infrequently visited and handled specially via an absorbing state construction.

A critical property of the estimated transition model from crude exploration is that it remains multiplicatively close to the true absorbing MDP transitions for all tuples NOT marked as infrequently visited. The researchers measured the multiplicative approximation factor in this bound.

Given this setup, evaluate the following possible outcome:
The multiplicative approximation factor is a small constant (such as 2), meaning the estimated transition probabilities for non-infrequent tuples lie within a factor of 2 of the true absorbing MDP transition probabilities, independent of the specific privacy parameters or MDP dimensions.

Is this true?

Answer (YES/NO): NO